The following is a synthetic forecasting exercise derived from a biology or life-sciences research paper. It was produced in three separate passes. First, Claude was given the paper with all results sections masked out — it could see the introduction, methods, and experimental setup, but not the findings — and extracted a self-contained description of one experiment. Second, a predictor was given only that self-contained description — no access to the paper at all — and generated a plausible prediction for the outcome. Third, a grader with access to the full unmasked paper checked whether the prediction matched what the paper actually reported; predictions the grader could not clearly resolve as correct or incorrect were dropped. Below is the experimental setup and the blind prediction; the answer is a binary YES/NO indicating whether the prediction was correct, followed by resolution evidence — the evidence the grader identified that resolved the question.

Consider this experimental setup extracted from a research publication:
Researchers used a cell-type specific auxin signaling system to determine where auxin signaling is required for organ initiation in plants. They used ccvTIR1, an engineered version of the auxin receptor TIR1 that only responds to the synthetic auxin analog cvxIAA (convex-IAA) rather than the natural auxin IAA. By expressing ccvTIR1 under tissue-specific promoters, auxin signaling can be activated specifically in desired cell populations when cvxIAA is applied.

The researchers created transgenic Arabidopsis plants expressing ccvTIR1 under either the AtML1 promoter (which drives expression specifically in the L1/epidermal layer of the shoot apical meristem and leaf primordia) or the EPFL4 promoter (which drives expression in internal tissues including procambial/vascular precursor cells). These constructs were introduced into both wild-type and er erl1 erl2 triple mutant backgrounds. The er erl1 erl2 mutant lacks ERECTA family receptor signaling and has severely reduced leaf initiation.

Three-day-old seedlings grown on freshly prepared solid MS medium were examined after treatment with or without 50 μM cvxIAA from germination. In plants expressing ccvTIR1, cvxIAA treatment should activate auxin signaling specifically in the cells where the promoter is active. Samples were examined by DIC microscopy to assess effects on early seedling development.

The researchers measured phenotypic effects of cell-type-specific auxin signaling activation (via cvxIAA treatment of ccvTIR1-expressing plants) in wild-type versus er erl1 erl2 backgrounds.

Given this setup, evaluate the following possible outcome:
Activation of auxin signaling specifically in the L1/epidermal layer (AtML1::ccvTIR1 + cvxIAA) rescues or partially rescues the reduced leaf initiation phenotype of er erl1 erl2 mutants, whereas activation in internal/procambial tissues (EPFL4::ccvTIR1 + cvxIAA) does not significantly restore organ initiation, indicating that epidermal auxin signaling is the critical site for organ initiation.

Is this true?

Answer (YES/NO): NO